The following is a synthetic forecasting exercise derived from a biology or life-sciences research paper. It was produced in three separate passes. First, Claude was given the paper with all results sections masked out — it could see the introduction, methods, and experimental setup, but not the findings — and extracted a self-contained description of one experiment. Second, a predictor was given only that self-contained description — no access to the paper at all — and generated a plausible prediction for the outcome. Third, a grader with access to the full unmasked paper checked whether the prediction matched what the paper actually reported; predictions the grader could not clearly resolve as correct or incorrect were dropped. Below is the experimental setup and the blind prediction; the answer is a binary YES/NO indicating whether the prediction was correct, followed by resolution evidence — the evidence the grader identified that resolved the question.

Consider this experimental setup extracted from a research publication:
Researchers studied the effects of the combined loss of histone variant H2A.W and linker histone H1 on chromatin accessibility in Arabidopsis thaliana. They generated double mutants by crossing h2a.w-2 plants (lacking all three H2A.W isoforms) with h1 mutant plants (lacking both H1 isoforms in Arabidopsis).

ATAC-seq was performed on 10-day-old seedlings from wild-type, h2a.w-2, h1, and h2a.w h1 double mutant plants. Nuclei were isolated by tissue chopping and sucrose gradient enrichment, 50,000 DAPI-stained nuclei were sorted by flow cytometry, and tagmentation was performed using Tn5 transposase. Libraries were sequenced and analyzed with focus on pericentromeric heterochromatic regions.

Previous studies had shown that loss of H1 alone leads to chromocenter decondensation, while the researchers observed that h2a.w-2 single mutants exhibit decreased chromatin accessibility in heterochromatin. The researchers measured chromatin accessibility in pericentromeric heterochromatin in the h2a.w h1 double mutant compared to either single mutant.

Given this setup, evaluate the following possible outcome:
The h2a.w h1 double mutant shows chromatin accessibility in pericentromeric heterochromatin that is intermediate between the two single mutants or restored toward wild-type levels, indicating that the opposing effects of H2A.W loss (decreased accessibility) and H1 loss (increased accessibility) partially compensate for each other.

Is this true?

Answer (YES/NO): NO